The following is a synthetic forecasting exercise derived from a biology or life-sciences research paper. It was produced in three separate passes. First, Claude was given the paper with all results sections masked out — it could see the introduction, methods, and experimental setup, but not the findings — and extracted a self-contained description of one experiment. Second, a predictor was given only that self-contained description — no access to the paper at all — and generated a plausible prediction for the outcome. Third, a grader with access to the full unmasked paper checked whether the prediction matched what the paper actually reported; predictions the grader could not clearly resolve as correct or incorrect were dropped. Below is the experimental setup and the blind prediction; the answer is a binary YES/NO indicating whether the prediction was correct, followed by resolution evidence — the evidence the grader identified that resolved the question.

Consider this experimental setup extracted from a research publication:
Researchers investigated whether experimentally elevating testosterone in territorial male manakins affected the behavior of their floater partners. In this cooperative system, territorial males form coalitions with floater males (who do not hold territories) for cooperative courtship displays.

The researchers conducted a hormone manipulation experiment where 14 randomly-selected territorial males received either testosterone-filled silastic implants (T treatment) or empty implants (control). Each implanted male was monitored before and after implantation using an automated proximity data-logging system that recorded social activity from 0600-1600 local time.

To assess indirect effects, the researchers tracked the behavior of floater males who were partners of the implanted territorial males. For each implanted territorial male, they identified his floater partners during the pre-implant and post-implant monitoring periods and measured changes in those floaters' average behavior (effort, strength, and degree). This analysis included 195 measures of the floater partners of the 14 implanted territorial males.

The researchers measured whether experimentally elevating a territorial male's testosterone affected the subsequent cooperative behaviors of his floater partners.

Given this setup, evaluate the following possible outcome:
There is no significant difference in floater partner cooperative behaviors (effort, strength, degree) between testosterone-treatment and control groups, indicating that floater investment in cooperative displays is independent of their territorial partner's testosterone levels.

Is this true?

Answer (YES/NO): NO